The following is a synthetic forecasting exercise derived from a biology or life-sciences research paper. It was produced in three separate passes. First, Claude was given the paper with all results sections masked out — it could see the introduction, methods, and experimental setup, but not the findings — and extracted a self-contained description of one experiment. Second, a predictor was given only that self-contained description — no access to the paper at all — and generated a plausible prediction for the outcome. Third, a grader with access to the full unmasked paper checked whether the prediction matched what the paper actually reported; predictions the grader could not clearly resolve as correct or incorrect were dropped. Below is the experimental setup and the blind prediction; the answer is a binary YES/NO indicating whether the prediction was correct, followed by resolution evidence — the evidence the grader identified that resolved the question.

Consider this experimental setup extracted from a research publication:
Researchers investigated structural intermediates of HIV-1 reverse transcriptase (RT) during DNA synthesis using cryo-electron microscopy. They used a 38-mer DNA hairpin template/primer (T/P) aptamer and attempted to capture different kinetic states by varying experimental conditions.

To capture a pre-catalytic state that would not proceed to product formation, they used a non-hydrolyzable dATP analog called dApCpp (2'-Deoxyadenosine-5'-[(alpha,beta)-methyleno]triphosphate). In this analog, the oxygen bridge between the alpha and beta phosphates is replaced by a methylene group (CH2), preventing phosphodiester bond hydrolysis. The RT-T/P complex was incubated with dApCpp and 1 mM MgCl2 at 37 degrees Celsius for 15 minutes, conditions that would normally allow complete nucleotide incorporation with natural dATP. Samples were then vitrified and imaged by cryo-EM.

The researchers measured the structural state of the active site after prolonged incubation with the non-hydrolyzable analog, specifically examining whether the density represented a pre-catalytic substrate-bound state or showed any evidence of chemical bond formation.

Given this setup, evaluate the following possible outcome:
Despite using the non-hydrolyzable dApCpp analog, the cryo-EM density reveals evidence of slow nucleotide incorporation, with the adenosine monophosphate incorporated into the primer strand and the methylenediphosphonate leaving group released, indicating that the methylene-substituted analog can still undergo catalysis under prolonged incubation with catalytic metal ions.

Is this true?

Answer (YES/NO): NO